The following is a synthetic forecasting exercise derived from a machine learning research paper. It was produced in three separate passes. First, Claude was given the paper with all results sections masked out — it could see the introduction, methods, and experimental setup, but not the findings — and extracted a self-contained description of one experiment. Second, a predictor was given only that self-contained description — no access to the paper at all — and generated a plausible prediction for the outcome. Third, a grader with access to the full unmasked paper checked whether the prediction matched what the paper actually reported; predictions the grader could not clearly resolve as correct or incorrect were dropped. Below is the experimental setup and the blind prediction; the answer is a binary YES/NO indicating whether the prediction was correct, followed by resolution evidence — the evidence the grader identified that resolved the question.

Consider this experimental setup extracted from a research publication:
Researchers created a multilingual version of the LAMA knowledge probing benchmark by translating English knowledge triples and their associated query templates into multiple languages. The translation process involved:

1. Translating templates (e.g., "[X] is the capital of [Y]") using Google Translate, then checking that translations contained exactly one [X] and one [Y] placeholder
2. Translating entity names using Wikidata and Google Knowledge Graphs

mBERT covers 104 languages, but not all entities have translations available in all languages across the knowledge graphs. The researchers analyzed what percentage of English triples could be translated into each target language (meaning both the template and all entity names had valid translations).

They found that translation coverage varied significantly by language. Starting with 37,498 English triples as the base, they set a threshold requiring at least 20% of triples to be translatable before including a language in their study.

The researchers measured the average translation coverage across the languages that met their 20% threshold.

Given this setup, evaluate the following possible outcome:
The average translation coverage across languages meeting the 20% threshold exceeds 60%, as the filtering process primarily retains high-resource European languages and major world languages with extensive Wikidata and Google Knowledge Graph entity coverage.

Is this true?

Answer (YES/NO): NO